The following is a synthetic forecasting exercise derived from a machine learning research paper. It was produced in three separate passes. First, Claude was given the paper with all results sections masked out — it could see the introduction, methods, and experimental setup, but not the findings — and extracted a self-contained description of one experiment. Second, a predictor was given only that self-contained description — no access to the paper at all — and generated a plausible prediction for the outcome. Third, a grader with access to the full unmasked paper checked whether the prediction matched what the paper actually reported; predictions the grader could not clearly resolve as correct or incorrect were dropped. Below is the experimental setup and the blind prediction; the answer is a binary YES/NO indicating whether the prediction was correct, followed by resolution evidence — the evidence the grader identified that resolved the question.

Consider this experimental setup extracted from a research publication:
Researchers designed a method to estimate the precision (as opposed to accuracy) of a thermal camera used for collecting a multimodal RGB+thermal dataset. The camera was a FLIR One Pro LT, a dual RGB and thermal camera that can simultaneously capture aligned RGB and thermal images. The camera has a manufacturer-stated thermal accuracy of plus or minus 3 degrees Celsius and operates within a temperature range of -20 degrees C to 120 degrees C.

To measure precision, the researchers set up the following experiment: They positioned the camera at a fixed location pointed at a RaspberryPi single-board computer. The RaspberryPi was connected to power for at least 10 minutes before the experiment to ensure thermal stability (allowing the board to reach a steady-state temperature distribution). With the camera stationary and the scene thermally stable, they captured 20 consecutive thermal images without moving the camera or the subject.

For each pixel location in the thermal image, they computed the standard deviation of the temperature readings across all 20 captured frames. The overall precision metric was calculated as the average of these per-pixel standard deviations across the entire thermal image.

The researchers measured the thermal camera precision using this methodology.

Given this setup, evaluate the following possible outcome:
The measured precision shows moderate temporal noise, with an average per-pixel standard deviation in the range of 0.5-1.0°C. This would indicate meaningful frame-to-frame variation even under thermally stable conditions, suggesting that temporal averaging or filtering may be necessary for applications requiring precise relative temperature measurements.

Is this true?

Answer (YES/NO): NO